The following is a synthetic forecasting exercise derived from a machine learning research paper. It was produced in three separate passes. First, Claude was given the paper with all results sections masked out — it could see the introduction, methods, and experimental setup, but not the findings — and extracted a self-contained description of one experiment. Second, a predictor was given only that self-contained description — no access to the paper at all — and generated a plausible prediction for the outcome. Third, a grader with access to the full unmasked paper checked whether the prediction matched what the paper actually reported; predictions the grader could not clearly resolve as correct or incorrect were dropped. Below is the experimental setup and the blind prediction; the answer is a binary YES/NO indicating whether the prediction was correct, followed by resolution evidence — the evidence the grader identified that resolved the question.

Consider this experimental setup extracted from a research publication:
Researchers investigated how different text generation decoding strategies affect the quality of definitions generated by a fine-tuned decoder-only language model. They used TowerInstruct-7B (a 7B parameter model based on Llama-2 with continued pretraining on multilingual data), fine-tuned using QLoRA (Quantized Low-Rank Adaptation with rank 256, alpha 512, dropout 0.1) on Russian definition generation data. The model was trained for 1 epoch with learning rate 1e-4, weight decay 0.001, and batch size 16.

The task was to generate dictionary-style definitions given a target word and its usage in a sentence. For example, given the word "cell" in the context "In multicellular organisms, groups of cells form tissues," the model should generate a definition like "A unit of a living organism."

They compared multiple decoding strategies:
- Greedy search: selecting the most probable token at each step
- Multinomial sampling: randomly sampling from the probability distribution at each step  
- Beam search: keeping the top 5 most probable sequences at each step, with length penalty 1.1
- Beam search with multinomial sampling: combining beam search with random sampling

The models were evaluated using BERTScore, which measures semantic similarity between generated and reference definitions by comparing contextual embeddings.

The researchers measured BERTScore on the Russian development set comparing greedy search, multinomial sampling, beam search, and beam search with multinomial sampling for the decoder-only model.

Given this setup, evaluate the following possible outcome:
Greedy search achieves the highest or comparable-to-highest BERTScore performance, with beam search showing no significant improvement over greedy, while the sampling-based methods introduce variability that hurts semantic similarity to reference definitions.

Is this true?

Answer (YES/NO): NO